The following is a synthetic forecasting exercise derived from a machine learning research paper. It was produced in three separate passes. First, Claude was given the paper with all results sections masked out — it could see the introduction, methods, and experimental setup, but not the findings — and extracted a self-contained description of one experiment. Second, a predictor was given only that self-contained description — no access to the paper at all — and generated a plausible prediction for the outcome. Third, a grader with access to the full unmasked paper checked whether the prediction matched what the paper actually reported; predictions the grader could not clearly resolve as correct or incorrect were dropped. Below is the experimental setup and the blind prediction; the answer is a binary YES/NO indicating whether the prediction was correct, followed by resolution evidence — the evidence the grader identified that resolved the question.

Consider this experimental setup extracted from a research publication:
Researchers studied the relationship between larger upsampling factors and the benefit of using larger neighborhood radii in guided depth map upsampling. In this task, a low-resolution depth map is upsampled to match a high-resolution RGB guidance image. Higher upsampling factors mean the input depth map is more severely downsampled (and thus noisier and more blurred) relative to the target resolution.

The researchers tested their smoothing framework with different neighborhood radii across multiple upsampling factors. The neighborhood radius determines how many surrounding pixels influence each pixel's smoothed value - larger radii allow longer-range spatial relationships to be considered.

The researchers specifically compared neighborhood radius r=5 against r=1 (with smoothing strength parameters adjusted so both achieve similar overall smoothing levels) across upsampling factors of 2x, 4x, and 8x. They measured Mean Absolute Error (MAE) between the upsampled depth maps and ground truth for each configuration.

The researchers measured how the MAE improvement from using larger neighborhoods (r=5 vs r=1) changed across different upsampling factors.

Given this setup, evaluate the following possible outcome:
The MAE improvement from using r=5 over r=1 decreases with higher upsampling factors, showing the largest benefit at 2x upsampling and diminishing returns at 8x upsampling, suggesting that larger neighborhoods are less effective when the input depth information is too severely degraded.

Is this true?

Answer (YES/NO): NO